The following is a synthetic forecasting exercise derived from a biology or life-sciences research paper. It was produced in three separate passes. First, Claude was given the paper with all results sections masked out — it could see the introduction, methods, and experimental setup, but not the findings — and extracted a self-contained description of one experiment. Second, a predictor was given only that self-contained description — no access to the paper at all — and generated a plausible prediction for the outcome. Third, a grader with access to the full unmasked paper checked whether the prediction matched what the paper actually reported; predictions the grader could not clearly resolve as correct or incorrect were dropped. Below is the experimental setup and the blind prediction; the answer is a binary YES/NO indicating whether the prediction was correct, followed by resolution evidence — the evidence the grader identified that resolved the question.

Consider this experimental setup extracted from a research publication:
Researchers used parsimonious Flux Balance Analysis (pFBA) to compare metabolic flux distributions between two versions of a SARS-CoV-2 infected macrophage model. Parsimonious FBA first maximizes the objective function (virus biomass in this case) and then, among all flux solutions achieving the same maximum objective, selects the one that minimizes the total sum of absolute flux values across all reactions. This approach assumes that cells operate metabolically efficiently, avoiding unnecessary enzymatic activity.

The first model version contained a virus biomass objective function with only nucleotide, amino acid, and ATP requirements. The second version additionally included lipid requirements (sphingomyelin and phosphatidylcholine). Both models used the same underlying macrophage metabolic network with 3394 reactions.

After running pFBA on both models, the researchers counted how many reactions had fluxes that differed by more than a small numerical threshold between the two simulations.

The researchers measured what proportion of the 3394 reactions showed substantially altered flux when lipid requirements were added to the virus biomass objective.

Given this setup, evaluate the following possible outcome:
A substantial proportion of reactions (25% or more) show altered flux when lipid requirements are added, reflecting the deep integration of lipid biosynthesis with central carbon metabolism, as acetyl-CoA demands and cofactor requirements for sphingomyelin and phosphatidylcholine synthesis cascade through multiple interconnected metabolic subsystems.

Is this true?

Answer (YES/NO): NO